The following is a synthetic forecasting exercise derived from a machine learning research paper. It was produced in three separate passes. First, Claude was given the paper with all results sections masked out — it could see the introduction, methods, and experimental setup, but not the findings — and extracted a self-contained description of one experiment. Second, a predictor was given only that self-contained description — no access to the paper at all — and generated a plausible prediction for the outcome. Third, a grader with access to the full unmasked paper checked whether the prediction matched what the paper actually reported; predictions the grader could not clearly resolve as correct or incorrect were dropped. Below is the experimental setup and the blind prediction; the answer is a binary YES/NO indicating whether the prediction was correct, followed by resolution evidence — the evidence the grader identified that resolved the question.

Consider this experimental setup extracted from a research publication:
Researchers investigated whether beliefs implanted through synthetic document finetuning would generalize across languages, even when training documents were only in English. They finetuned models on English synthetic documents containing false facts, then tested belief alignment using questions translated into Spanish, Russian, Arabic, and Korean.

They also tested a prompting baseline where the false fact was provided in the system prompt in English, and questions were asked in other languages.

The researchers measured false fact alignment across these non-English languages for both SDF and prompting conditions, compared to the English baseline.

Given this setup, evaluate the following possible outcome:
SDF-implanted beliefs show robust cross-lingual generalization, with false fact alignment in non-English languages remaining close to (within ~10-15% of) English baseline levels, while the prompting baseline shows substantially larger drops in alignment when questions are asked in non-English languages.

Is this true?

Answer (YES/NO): NO